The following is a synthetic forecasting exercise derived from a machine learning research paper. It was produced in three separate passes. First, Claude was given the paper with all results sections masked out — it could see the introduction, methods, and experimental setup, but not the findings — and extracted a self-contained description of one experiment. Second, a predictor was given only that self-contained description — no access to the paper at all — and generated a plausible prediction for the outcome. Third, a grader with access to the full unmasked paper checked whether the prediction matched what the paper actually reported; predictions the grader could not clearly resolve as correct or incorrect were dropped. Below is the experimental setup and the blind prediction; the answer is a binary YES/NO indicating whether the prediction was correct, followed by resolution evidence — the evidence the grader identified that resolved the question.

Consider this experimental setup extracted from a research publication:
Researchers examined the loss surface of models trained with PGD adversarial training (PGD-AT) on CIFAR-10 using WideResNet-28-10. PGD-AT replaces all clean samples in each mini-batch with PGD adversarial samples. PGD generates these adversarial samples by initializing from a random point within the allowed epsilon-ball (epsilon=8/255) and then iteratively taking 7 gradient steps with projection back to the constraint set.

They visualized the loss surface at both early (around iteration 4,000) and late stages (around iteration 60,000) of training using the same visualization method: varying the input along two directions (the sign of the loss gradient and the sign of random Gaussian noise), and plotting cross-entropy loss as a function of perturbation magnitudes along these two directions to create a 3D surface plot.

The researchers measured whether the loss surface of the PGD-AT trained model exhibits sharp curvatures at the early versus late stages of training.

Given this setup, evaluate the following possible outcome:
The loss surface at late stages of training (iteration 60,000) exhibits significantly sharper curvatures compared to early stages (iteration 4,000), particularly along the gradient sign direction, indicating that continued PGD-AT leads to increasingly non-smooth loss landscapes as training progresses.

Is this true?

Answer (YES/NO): NO